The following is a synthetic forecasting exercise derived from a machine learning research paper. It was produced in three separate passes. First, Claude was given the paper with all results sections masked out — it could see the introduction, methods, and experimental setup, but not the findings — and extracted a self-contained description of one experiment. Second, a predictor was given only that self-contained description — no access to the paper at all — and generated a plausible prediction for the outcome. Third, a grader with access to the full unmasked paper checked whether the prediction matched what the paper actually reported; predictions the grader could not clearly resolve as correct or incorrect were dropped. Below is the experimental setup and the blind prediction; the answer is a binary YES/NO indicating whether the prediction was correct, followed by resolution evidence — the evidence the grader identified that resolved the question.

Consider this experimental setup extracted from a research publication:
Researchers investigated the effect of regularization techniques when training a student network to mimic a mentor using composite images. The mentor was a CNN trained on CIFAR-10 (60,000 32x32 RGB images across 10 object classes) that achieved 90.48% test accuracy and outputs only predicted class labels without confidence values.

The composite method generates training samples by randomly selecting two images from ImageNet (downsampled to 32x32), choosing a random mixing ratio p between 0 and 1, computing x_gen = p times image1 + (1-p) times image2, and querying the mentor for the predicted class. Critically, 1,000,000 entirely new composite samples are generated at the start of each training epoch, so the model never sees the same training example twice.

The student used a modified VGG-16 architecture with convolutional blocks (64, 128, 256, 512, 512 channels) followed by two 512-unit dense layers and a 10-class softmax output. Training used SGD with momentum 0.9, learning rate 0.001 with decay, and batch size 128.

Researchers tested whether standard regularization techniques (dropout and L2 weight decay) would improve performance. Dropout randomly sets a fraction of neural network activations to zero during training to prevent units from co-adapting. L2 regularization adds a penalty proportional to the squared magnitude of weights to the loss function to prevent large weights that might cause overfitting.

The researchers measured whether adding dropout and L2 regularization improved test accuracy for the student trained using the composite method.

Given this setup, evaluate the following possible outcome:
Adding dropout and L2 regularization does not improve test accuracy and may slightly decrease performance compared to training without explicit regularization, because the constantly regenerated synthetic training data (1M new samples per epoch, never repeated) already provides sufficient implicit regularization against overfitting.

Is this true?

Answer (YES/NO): YES